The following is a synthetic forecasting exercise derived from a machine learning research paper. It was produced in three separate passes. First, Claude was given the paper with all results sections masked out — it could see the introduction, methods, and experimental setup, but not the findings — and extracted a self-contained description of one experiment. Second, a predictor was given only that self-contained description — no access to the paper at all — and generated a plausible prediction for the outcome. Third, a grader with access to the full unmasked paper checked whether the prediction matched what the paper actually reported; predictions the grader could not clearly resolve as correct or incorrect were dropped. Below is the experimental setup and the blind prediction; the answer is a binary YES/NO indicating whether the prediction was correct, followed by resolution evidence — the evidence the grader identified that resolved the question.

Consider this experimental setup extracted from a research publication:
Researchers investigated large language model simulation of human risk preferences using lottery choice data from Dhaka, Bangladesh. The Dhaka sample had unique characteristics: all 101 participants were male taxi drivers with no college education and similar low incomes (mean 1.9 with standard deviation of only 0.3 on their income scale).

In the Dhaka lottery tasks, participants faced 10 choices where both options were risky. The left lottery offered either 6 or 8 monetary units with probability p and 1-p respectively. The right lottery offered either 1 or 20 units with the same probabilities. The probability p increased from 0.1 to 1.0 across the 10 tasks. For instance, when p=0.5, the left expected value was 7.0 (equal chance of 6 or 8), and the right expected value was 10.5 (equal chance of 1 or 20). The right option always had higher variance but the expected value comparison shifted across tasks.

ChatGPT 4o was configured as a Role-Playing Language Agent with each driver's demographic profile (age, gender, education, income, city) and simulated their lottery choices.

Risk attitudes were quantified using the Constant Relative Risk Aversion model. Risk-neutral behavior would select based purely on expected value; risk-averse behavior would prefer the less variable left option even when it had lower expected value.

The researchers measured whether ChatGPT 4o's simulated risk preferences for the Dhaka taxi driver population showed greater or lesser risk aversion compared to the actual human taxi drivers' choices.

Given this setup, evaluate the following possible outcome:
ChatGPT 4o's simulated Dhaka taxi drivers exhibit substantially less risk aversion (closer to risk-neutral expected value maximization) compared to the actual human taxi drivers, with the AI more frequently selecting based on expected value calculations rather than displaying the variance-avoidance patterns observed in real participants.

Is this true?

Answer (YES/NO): NO